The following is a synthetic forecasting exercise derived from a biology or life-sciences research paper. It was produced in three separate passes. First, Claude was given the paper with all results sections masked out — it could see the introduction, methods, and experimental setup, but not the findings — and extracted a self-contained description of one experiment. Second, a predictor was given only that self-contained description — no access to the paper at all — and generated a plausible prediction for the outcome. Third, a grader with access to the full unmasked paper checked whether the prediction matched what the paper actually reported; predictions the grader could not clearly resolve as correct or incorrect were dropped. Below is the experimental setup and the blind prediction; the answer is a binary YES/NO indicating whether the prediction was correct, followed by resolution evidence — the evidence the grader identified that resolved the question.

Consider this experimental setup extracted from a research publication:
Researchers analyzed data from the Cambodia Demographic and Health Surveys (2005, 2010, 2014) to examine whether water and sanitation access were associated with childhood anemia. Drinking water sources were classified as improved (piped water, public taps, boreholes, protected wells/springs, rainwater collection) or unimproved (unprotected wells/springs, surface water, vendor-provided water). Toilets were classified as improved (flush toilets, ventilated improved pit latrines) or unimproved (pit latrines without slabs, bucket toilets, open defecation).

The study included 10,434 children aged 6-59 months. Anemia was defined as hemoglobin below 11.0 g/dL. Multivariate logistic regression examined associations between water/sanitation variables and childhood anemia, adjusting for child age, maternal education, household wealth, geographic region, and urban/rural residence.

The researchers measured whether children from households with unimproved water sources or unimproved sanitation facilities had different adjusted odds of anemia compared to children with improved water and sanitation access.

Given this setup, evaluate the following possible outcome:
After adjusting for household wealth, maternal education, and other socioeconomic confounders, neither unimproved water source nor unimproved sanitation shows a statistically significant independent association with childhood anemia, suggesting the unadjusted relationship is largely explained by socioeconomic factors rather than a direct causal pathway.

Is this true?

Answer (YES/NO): YES